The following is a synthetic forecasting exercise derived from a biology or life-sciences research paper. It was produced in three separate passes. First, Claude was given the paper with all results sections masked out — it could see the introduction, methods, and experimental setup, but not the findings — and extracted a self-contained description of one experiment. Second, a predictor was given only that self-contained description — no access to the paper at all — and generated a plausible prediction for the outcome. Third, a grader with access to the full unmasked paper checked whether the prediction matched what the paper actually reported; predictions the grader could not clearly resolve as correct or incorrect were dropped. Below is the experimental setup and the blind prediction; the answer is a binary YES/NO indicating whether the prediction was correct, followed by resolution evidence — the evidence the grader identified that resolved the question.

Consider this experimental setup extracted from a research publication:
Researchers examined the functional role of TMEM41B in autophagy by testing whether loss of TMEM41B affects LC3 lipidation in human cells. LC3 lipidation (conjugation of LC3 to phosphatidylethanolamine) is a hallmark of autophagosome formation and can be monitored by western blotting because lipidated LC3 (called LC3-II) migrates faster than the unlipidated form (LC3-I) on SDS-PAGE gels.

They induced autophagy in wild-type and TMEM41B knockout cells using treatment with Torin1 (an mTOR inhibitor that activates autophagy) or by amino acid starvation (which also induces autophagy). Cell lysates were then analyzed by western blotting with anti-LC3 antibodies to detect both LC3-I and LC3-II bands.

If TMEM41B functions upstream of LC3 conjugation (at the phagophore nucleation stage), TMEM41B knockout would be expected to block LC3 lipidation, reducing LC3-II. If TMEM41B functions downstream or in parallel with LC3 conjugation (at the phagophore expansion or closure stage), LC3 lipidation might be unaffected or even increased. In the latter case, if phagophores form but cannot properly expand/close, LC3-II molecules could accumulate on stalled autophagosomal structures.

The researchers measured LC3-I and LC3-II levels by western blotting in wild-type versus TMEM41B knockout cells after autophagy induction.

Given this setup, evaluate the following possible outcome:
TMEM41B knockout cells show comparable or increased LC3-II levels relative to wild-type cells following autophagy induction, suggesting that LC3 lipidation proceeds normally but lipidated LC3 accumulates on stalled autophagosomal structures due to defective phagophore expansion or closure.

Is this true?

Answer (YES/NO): YES